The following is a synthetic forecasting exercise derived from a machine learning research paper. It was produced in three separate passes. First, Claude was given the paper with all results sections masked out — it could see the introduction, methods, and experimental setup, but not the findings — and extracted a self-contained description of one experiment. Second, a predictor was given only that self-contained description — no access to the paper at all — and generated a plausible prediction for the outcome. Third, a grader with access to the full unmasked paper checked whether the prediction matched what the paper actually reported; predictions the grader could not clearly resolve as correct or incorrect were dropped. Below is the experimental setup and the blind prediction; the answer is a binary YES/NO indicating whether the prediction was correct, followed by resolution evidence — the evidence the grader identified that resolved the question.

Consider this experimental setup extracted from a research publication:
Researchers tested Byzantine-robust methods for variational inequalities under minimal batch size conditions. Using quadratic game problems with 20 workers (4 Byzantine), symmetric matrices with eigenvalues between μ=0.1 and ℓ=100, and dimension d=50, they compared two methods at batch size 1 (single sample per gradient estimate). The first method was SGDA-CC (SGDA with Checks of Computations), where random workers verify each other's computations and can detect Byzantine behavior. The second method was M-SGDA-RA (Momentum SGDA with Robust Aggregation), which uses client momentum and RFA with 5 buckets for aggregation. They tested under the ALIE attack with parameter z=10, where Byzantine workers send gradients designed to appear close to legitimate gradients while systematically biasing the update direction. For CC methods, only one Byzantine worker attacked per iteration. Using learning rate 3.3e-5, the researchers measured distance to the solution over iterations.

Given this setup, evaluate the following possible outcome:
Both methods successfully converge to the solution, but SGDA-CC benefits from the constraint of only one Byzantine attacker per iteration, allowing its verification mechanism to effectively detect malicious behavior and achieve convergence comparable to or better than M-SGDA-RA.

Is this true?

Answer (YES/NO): YES